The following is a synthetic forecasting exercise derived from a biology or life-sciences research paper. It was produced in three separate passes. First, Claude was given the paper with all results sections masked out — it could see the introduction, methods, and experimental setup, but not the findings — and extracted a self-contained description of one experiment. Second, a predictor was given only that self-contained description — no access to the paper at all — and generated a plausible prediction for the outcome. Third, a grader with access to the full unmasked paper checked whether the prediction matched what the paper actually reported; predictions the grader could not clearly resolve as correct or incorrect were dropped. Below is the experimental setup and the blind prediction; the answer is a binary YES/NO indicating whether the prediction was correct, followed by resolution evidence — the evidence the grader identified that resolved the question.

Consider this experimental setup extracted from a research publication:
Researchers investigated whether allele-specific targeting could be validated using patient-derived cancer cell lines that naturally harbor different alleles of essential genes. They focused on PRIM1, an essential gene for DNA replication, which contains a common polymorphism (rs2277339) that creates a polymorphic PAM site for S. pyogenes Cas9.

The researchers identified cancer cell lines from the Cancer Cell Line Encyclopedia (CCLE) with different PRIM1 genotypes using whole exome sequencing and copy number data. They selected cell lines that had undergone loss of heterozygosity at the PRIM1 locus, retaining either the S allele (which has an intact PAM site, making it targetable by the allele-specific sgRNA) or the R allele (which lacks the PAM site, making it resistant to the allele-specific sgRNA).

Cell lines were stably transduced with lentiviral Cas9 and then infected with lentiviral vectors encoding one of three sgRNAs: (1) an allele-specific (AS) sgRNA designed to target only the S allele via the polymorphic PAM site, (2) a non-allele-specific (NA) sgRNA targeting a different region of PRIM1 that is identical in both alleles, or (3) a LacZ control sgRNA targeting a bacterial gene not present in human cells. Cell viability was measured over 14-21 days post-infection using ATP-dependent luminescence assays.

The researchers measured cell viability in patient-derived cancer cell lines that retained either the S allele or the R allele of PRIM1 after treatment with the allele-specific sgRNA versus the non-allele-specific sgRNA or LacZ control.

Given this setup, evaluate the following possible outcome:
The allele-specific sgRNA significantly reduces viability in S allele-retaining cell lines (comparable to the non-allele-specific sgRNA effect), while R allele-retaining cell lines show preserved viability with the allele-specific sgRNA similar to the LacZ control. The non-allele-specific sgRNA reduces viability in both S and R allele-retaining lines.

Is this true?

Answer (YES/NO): YES